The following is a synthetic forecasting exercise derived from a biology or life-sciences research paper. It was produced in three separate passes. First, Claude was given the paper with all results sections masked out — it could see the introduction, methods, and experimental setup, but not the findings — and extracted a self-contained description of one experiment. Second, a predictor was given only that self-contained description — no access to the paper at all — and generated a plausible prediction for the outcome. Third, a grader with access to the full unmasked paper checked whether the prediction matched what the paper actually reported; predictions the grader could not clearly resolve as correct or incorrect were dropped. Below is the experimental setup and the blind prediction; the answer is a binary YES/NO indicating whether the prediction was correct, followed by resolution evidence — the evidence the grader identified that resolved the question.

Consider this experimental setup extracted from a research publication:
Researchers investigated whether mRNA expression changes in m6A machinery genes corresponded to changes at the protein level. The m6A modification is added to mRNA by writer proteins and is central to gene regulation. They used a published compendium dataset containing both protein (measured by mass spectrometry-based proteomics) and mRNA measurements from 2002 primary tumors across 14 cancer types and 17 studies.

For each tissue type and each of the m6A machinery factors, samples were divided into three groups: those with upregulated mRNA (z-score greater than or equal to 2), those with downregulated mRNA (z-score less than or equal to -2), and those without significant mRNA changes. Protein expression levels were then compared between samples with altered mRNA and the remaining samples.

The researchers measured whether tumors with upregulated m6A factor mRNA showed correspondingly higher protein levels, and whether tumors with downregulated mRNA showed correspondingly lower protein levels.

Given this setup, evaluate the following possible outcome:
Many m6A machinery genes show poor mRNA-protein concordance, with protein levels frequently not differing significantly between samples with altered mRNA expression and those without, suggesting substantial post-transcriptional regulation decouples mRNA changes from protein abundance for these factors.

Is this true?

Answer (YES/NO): NO